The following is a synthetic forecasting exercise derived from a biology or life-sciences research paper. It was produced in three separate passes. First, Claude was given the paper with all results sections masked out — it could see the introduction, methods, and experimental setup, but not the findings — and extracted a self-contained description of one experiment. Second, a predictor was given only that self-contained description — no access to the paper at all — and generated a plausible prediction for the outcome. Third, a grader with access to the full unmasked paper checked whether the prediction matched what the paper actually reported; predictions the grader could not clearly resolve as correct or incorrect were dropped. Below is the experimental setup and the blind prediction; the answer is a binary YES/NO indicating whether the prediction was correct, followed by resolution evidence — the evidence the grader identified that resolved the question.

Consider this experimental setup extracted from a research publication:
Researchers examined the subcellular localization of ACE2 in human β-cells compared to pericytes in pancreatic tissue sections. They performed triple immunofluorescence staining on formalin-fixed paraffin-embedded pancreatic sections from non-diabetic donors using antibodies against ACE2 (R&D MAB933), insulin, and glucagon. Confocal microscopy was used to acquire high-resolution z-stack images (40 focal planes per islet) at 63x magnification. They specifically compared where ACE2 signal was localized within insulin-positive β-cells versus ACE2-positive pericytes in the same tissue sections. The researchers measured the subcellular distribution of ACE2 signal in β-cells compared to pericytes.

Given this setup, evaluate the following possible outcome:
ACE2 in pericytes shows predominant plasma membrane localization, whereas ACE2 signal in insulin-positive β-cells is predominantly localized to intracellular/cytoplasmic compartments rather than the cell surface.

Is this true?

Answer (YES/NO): YES